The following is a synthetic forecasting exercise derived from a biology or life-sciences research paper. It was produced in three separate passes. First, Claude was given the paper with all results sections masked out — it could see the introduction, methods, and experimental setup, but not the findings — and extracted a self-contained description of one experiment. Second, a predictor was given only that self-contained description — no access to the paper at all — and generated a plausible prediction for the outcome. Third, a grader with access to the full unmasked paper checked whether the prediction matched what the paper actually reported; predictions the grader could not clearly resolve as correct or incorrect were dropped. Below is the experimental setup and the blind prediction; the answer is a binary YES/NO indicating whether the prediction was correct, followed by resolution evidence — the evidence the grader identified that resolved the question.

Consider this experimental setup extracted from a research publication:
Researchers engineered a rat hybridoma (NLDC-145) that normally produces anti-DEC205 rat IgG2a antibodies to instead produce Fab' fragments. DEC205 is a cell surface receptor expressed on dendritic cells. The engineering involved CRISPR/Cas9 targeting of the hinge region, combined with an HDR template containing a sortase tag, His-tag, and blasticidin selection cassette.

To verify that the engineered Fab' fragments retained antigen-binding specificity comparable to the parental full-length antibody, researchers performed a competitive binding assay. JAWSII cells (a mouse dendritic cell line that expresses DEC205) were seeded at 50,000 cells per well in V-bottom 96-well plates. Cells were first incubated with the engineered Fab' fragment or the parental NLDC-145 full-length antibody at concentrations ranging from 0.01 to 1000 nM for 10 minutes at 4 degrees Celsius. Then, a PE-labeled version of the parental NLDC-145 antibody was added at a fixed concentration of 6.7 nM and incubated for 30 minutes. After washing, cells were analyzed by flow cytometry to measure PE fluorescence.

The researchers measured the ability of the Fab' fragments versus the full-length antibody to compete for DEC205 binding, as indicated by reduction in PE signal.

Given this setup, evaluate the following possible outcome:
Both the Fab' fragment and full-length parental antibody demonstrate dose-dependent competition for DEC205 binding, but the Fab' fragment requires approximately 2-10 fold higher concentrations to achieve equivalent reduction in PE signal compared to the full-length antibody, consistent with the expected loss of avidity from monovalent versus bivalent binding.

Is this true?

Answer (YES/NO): NO